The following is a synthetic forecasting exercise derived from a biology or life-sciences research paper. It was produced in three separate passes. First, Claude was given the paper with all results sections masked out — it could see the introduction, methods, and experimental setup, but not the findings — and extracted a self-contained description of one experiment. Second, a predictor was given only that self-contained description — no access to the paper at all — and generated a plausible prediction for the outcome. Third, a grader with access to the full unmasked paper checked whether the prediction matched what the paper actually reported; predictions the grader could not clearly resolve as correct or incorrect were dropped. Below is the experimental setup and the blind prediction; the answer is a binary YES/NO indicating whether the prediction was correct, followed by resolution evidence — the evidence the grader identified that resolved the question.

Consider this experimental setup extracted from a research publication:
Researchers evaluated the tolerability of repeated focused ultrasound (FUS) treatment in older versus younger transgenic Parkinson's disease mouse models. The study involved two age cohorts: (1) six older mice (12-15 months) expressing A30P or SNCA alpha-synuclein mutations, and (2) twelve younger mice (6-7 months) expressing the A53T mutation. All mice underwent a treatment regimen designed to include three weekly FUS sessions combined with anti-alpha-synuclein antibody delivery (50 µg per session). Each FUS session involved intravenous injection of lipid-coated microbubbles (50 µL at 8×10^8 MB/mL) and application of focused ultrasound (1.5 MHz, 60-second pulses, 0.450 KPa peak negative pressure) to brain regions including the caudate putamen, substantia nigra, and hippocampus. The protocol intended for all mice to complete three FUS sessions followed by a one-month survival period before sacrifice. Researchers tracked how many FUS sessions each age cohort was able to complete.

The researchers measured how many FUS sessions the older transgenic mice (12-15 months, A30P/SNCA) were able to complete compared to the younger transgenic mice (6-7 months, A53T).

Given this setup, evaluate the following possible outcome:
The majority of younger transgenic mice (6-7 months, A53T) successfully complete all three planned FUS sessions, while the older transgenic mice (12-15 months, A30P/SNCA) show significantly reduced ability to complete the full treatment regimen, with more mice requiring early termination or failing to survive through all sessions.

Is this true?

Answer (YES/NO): YES